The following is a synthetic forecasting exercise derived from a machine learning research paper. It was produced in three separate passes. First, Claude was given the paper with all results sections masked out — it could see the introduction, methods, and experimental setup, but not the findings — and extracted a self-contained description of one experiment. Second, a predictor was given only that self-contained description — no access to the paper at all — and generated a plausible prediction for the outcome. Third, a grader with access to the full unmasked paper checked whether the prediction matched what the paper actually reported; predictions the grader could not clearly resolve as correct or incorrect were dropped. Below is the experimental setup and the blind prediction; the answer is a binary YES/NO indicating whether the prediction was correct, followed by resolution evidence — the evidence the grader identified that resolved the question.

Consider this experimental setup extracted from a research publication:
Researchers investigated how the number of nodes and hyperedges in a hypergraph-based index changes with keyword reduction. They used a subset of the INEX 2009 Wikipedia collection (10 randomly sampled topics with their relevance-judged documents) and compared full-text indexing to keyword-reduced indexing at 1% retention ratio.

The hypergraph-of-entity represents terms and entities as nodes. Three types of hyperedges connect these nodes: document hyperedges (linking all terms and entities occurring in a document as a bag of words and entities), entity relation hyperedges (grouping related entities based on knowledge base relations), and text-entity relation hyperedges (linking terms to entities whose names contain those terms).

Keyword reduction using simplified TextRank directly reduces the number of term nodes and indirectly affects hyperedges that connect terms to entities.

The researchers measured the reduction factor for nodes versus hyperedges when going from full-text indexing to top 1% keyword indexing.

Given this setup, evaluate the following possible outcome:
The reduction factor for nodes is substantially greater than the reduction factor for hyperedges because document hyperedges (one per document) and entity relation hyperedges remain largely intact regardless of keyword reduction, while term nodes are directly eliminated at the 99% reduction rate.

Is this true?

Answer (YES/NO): YES